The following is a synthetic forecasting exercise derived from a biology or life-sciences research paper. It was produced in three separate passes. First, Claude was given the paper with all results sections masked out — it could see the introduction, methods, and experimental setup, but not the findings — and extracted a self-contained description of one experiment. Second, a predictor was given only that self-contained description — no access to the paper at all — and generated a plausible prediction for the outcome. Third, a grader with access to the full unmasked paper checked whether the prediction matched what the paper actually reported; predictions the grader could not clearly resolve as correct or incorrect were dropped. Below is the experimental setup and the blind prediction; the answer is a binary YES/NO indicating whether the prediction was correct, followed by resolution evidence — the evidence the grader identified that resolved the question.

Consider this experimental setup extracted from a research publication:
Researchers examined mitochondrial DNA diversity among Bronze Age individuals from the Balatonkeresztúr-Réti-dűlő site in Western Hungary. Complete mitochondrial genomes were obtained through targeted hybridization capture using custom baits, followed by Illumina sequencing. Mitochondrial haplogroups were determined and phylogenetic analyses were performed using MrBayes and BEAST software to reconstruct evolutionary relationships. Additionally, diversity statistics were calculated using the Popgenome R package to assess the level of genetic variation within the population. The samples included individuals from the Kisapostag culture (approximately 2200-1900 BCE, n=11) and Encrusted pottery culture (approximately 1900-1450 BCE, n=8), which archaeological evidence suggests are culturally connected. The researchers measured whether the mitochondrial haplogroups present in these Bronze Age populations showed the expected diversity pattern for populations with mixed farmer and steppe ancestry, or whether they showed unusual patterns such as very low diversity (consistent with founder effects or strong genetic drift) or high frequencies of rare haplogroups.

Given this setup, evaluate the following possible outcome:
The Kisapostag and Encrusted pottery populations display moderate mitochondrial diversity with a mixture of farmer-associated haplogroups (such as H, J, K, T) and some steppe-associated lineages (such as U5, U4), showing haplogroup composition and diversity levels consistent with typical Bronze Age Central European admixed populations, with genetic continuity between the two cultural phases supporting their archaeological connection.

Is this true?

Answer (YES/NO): NO